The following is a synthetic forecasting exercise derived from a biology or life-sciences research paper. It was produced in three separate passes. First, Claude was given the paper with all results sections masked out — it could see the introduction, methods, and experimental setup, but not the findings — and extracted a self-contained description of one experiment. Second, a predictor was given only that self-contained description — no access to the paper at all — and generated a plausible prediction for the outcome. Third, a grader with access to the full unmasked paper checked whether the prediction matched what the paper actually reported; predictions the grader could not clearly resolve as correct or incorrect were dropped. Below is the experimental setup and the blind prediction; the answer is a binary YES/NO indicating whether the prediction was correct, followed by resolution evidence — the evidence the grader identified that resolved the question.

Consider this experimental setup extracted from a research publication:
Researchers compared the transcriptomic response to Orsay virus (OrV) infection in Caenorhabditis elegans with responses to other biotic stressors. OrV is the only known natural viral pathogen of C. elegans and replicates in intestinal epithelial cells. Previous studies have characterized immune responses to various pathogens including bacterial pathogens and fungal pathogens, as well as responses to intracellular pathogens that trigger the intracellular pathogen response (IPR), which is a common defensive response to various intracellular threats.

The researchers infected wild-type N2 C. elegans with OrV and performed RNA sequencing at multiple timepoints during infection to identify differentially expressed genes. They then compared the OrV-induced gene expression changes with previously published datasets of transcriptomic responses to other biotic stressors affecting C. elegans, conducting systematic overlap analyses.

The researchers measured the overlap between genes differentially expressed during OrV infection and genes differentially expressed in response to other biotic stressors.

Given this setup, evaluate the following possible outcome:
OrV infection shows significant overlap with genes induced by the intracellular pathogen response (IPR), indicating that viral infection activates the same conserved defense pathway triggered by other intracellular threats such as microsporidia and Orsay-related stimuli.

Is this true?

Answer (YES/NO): YES